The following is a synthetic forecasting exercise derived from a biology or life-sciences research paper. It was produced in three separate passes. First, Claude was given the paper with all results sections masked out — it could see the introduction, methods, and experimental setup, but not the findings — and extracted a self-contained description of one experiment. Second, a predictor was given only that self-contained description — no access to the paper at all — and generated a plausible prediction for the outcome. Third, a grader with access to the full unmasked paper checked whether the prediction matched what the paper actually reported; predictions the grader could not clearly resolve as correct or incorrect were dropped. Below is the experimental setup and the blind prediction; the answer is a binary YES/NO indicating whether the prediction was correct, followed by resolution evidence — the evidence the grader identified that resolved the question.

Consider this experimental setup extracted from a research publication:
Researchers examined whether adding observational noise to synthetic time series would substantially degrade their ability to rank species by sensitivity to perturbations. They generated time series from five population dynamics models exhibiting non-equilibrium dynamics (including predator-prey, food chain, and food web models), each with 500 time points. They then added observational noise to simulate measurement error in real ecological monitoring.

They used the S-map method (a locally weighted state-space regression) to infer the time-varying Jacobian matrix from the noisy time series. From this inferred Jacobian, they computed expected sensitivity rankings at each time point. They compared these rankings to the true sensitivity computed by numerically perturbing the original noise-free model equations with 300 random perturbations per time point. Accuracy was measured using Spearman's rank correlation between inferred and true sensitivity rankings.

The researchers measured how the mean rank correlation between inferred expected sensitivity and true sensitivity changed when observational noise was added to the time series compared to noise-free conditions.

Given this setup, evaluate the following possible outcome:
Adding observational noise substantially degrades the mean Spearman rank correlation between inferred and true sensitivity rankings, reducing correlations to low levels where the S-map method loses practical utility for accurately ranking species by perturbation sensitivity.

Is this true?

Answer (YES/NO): NO